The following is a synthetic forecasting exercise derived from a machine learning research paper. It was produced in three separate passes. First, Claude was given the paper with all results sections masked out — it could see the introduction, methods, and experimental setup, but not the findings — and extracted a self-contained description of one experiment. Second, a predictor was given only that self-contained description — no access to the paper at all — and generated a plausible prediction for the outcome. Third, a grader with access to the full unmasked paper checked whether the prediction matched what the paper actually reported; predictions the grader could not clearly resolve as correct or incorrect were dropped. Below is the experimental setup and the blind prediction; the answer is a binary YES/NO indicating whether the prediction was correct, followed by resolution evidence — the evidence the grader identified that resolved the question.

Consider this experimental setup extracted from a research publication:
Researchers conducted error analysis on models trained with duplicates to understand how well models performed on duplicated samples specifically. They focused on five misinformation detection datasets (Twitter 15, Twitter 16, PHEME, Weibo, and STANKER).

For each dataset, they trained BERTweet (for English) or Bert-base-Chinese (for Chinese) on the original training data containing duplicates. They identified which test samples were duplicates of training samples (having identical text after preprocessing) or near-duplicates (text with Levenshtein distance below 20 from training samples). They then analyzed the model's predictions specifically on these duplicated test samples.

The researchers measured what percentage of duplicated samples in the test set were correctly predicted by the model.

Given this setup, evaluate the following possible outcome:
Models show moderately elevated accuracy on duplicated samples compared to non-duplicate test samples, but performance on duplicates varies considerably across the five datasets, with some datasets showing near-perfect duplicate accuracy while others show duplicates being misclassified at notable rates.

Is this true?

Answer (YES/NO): NO